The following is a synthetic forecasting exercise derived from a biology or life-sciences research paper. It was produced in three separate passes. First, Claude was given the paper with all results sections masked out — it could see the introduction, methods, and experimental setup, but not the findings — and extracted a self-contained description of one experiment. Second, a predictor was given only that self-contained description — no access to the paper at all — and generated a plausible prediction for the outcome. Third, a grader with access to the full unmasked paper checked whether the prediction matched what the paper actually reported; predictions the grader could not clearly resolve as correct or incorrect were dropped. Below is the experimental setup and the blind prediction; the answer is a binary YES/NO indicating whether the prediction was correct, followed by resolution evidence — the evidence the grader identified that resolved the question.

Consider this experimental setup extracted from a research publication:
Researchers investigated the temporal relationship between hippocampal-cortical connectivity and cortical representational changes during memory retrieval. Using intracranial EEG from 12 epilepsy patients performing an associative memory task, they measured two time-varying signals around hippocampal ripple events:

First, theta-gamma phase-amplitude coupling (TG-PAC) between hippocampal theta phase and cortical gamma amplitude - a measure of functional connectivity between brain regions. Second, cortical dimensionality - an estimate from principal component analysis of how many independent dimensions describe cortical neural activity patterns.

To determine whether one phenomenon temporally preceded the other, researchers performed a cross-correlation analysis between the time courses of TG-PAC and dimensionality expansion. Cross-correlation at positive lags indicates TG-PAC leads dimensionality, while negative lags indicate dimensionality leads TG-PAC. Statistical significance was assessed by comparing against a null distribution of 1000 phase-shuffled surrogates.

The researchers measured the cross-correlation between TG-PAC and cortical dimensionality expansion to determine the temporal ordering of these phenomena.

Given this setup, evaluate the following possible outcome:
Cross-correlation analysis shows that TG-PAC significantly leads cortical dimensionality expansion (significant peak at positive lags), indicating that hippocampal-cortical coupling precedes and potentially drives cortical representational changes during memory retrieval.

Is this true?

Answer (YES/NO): YES